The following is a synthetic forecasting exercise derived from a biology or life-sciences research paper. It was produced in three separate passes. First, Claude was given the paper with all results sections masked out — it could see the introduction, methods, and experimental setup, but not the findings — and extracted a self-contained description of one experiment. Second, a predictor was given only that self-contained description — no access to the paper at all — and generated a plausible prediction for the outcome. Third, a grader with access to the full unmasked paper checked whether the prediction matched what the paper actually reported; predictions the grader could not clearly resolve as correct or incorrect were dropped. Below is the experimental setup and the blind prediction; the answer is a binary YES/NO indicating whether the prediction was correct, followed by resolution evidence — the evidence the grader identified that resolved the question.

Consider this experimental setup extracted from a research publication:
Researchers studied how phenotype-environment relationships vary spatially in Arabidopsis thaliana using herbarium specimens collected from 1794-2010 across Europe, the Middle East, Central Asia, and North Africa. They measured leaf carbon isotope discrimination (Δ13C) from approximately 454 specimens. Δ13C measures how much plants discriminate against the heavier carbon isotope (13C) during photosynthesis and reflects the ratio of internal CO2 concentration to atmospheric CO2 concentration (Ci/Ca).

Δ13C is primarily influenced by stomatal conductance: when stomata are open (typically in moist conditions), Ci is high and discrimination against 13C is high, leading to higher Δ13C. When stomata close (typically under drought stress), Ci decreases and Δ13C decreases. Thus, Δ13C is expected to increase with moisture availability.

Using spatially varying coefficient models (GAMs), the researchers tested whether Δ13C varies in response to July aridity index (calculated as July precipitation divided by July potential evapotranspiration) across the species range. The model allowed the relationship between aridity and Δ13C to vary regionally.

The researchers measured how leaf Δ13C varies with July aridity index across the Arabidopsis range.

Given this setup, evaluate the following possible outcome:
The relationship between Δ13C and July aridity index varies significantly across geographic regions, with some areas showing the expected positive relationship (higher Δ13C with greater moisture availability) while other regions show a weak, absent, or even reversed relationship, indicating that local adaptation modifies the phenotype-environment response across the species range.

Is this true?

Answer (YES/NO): NO